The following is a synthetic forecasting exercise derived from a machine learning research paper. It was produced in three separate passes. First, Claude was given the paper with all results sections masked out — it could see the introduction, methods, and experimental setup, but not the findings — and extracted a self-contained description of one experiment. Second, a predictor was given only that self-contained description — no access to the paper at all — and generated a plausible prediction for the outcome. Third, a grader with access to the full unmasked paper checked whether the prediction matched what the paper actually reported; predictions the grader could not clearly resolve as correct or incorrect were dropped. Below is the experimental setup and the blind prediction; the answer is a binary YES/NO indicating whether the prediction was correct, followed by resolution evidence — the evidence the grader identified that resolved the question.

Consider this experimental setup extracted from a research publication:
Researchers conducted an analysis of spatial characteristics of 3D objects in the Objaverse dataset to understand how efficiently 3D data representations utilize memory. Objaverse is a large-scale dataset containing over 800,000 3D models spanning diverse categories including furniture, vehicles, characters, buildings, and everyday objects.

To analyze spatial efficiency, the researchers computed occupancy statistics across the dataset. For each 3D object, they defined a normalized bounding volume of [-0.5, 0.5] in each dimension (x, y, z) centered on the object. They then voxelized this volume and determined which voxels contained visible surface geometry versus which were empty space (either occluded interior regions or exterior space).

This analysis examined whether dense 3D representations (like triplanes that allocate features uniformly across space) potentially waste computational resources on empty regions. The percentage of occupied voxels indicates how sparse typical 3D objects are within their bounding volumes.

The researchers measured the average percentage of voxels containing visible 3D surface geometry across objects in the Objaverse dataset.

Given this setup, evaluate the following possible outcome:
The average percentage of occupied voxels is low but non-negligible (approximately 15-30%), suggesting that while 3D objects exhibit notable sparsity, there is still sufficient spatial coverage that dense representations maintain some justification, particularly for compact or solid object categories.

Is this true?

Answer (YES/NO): NO